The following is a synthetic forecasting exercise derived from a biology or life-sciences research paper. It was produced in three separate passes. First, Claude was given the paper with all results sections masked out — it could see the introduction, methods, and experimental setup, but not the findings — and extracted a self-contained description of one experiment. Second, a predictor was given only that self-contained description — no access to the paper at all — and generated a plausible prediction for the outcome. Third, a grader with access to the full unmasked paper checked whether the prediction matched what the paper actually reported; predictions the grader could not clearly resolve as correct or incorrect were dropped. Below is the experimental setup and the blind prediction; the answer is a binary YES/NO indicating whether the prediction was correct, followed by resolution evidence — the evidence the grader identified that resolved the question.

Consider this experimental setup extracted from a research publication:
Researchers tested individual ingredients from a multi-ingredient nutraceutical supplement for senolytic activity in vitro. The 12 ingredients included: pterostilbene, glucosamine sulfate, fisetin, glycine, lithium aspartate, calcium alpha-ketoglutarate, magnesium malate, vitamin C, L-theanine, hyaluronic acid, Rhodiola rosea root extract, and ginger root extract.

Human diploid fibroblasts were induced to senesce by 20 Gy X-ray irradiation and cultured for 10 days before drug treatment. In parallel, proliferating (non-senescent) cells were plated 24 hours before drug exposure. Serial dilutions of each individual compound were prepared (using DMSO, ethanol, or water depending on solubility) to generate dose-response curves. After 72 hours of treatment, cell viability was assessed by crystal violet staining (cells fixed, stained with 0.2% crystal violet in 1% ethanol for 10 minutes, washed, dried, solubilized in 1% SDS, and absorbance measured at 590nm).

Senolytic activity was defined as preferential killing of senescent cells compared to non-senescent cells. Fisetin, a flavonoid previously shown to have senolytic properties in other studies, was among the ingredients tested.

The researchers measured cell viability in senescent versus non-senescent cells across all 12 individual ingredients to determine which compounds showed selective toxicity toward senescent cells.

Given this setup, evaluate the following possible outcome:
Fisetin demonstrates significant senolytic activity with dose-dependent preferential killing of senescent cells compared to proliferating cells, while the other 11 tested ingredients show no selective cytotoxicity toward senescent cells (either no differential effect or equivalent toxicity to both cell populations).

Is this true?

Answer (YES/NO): NO